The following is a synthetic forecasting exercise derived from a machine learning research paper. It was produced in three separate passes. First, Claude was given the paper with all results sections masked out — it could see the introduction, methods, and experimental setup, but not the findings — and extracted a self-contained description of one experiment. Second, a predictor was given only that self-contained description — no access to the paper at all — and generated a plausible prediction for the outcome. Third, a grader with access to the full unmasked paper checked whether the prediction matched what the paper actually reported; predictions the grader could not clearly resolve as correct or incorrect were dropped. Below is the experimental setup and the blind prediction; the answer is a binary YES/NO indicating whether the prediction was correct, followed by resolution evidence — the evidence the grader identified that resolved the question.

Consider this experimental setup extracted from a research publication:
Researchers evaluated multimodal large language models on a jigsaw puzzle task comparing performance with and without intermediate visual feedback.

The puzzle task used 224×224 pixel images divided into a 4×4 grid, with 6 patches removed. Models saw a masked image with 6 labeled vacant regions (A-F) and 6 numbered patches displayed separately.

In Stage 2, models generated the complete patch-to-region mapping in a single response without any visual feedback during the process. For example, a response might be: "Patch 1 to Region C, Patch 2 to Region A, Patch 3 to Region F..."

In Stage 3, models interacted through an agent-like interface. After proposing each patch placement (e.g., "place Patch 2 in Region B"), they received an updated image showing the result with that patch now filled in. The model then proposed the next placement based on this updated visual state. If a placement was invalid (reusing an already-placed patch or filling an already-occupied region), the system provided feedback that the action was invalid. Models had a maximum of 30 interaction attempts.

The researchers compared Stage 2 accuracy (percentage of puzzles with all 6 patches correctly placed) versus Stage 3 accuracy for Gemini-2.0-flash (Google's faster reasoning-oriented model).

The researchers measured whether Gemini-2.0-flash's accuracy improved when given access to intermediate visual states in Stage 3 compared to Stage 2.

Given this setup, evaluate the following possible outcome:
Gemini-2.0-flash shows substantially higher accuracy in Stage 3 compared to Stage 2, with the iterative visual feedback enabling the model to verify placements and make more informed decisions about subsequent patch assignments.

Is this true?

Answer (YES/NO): NO